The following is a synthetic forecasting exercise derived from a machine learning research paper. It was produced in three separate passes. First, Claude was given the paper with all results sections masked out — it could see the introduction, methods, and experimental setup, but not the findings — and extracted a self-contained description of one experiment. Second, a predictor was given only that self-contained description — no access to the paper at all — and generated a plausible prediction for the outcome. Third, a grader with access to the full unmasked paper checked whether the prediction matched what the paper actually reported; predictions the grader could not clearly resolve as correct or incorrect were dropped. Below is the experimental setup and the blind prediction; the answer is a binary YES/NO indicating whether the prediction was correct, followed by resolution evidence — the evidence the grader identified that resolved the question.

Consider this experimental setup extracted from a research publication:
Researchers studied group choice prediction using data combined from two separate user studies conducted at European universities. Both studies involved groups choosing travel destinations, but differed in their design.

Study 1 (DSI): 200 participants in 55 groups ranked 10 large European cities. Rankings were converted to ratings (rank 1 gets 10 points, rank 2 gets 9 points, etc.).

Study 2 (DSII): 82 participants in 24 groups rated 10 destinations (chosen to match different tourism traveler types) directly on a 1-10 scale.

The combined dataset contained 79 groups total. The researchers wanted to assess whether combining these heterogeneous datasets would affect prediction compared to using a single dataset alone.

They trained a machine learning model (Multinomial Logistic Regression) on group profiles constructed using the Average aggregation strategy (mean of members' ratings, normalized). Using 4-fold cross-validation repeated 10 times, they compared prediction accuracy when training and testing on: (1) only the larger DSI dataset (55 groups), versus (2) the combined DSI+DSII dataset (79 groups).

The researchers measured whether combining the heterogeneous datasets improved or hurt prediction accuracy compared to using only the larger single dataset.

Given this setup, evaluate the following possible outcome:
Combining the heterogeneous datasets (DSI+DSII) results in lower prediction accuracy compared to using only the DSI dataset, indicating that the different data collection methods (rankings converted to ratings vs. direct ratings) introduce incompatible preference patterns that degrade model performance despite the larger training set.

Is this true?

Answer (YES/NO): NO